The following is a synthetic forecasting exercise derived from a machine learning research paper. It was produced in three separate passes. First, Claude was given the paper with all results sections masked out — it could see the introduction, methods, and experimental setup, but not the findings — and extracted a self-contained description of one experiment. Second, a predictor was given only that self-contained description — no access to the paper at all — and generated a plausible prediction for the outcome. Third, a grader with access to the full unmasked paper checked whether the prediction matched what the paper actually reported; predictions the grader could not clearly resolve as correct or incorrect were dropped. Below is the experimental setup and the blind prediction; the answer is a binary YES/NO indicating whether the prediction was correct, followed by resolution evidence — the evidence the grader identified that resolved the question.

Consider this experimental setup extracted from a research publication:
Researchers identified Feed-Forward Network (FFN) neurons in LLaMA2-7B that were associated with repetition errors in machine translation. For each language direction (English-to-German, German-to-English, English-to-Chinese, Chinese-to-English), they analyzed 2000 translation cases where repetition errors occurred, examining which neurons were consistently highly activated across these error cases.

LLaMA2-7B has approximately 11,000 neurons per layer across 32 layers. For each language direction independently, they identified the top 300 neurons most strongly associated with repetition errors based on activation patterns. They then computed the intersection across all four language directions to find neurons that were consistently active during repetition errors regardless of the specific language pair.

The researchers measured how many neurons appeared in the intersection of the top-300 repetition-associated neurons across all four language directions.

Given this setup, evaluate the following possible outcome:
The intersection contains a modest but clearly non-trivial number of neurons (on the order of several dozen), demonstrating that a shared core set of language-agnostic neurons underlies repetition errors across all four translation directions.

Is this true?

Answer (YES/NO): NO